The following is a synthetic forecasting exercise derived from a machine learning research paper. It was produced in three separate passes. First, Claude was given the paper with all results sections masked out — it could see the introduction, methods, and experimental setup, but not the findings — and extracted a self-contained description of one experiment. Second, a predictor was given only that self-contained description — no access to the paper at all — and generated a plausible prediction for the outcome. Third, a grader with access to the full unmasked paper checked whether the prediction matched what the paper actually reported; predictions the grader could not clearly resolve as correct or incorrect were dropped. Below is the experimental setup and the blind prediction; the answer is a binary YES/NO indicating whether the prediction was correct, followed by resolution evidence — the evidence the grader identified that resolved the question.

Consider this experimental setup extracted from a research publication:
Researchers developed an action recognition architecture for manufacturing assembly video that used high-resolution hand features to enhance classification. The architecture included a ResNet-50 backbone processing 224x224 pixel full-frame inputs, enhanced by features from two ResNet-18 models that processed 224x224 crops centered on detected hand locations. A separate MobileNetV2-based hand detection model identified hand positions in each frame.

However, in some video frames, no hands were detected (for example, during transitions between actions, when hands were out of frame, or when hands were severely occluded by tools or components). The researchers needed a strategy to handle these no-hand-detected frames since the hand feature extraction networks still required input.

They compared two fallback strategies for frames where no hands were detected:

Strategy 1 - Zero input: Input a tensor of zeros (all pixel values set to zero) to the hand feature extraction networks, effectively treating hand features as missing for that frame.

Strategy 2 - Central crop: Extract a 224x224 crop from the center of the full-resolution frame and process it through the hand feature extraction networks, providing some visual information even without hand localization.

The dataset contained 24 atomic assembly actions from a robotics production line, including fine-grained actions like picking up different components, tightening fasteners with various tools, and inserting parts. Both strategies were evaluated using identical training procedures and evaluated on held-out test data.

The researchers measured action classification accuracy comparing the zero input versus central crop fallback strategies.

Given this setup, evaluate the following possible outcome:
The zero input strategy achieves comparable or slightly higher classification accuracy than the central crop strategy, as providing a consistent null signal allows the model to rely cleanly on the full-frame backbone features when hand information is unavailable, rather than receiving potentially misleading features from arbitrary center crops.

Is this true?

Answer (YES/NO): NO